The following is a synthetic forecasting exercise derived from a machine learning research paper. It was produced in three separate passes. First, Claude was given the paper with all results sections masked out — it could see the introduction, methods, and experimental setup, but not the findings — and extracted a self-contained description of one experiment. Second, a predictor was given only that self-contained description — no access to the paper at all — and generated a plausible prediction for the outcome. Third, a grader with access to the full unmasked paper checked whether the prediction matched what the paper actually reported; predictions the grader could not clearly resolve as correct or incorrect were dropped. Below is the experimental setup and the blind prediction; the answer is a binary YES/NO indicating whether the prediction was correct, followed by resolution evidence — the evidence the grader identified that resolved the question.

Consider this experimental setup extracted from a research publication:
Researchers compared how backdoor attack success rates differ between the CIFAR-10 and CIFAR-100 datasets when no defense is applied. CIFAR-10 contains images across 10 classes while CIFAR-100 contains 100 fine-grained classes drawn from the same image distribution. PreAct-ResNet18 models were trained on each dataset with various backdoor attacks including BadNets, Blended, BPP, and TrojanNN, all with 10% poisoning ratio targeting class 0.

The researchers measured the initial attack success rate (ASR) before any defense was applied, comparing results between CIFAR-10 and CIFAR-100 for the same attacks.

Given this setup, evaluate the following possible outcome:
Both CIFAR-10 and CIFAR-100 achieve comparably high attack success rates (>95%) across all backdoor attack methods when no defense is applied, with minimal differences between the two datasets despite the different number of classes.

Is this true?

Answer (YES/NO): NO